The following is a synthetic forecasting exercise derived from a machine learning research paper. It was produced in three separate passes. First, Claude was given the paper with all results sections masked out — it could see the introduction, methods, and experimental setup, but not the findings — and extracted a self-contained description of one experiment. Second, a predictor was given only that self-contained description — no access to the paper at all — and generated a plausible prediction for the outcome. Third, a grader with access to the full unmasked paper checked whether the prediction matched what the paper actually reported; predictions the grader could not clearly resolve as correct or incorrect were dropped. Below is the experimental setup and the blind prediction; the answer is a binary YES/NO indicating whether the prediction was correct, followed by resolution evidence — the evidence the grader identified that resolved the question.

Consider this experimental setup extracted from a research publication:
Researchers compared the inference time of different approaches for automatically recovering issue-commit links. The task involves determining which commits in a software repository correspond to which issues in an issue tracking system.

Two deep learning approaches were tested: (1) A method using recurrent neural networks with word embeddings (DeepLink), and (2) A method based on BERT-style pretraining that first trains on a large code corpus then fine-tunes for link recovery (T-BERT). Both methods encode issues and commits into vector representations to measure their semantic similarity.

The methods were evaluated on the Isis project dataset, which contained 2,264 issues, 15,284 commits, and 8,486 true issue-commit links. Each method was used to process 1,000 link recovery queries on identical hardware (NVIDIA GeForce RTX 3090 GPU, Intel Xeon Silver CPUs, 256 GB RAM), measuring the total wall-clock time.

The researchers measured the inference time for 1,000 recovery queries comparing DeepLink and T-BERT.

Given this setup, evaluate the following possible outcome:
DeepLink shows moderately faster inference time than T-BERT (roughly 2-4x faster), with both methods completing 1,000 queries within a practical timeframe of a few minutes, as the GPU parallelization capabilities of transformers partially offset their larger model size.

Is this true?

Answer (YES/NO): NO